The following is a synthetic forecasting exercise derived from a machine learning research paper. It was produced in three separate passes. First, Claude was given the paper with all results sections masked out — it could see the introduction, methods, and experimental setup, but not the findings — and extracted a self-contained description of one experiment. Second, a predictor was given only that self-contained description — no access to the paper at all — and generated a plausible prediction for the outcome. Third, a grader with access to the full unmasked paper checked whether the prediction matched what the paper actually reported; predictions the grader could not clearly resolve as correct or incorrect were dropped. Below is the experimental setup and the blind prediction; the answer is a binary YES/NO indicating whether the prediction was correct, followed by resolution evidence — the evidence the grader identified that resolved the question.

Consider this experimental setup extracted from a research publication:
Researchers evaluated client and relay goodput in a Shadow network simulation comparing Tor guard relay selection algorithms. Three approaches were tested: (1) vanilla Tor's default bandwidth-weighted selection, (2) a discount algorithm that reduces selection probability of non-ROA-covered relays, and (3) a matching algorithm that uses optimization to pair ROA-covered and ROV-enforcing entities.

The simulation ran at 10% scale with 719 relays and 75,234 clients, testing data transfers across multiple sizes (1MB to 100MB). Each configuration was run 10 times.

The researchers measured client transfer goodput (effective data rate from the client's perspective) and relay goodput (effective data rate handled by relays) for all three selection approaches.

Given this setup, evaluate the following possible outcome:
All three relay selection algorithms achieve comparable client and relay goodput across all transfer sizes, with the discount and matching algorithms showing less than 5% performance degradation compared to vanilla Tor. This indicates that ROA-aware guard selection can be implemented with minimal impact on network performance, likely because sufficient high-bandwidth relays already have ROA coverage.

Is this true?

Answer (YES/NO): YES